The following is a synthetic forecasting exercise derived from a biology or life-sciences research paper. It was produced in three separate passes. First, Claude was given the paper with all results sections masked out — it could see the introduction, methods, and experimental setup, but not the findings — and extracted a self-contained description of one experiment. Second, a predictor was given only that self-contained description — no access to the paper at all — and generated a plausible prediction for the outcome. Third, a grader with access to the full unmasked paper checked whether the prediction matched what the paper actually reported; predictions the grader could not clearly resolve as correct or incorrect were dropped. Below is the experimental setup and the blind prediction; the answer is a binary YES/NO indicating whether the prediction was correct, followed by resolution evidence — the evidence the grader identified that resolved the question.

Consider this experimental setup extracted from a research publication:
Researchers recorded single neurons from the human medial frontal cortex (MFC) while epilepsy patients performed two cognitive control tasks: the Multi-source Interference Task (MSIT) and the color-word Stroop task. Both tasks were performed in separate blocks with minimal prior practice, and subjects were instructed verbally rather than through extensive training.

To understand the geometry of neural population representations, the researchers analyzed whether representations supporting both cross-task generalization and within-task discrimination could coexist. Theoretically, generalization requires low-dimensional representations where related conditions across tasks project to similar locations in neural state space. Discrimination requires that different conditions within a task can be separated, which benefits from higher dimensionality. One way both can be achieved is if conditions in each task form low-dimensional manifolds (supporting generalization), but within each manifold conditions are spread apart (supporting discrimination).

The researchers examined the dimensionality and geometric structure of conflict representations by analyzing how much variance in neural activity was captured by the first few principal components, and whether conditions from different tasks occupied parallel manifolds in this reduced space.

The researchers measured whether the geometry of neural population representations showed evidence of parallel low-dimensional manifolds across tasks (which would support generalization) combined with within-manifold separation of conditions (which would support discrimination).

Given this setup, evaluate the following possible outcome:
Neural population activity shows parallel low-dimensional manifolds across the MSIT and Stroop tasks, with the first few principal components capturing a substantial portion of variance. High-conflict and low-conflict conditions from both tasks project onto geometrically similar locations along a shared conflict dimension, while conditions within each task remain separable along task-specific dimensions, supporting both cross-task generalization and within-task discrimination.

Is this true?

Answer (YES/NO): YES